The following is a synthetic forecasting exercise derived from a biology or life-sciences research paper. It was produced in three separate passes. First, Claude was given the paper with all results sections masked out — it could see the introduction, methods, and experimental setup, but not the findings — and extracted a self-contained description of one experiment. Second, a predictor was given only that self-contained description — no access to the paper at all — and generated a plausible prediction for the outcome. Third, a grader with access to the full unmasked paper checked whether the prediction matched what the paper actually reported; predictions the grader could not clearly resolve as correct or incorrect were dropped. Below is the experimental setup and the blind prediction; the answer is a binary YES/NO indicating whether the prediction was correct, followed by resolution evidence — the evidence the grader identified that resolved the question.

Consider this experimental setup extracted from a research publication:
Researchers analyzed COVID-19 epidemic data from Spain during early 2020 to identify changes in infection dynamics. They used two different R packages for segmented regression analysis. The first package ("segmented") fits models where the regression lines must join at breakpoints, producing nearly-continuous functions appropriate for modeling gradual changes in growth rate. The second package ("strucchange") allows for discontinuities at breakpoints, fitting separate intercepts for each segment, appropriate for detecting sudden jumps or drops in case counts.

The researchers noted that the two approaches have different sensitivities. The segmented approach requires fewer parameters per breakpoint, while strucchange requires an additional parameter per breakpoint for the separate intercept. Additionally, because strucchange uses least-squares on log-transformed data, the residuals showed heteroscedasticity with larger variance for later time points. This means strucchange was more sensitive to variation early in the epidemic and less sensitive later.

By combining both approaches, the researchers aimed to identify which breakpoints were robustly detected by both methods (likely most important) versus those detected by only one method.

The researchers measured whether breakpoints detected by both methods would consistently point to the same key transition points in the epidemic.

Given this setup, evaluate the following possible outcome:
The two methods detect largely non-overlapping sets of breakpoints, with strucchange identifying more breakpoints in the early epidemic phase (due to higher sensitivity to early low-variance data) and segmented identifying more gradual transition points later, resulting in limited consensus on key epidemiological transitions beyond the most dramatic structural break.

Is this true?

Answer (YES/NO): NO